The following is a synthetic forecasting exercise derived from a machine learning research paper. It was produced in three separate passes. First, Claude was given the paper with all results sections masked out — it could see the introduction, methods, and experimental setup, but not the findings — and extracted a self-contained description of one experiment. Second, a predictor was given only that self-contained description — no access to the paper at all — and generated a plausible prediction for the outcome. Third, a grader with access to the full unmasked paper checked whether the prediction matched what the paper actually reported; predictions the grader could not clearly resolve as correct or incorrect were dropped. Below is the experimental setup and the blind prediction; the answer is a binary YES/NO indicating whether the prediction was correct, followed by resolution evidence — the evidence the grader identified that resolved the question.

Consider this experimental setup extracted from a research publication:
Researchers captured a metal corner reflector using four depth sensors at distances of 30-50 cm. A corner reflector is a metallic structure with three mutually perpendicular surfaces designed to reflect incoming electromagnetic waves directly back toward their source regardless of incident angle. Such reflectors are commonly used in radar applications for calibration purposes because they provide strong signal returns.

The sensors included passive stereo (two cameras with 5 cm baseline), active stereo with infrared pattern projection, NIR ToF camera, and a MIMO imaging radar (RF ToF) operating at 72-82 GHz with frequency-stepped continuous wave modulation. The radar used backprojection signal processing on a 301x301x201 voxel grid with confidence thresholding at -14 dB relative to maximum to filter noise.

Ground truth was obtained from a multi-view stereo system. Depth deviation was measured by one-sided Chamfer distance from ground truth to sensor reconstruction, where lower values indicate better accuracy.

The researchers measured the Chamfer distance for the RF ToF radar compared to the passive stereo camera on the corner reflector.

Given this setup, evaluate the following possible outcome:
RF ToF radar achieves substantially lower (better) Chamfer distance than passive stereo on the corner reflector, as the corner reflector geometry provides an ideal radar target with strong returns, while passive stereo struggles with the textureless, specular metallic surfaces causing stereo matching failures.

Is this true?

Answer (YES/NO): NO